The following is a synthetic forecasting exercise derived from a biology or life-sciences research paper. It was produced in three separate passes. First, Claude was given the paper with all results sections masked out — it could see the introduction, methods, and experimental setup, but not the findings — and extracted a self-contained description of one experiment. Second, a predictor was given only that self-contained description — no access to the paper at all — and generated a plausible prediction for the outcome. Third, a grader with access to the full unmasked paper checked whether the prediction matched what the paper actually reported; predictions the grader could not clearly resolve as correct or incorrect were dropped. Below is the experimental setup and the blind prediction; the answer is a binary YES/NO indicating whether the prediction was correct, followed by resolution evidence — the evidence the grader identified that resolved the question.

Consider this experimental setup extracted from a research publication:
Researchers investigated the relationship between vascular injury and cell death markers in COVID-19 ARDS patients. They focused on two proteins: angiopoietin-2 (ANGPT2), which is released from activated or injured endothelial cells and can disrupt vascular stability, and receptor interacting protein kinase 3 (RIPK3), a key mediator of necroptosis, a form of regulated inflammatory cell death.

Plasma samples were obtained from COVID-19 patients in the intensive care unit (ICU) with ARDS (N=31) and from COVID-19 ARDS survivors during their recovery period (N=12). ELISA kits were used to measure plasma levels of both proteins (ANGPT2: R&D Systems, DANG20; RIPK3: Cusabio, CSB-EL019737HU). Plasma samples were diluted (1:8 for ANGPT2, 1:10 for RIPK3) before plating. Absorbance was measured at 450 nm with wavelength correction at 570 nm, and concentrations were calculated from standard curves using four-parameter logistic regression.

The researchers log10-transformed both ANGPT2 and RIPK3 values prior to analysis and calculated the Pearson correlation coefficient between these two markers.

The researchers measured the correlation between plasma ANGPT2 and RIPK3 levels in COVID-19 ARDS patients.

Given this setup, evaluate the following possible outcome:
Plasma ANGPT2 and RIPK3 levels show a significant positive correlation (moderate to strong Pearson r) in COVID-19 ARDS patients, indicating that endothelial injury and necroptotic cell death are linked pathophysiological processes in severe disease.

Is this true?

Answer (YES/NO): YES